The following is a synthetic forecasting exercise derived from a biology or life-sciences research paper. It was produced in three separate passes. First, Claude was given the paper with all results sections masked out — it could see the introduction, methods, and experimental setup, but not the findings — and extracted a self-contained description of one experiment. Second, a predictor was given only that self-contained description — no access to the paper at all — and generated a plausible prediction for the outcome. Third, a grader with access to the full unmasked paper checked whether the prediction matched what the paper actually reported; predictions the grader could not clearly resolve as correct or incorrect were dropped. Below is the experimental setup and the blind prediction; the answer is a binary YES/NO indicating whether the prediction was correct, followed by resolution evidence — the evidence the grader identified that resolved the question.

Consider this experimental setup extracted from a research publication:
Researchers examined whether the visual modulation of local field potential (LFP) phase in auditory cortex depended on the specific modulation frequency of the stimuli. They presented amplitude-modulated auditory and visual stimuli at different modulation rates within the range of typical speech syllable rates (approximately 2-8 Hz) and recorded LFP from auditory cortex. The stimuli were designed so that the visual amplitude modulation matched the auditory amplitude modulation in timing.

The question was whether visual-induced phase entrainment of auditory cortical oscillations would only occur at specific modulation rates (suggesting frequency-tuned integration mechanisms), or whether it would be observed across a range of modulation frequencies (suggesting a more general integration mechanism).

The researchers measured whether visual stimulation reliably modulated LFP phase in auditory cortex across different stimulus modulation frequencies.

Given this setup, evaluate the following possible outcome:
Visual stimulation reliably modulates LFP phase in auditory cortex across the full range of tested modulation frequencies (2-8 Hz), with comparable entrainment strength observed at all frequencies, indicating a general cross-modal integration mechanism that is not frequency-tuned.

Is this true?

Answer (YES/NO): YES